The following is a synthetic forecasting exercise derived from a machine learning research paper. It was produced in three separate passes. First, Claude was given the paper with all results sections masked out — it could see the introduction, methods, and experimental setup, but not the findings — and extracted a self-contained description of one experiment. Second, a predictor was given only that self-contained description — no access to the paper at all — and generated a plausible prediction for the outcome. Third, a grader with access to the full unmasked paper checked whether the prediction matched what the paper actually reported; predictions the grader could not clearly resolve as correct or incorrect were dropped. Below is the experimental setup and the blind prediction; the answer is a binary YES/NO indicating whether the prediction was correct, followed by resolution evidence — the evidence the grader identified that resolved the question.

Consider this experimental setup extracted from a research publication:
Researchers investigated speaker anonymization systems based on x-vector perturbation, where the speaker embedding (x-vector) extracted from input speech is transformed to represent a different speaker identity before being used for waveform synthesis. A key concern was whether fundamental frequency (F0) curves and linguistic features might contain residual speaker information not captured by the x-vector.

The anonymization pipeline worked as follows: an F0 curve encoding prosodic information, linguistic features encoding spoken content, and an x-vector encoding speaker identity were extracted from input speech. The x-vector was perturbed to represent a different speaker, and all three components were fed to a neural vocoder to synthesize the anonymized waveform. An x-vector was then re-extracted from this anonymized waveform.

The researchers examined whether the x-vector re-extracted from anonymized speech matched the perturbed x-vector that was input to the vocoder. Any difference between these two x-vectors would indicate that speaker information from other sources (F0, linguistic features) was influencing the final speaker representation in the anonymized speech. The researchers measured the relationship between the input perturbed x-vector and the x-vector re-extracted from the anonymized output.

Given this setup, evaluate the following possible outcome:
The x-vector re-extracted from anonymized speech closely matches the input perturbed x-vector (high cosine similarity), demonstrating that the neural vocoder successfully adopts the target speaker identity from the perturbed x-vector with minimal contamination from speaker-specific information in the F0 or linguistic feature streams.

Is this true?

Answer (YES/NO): NO